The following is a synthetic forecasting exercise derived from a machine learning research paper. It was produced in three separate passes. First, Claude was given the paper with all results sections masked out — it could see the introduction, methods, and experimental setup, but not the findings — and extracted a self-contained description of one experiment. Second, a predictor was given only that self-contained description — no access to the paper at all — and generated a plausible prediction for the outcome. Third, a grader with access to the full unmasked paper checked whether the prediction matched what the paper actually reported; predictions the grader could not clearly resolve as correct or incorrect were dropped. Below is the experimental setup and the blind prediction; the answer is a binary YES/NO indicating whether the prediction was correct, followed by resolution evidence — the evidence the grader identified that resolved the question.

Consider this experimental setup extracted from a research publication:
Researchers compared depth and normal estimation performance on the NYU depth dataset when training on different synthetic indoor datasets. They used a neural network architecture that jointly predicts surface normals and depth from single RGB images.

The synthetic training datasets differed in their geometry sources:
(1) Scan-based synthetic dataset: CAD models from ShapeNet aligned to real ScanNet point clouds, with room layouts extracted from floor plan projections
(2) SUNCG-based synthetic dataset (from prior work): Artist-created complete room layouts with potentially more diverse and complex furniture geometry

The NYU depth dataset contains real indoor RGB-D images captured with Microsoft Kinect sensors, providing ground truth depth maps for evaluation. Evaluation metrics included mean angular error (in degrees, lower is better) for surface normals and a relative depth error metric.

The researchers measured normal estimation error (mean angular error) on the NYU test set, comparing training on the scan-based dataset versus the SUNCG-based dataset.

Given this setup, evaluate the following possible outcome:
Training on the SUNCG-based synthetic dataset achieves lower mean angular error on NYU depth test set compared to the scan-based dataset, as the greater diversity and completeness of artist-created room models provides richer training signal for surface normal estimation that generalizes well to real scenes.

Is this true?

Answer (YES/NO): YES